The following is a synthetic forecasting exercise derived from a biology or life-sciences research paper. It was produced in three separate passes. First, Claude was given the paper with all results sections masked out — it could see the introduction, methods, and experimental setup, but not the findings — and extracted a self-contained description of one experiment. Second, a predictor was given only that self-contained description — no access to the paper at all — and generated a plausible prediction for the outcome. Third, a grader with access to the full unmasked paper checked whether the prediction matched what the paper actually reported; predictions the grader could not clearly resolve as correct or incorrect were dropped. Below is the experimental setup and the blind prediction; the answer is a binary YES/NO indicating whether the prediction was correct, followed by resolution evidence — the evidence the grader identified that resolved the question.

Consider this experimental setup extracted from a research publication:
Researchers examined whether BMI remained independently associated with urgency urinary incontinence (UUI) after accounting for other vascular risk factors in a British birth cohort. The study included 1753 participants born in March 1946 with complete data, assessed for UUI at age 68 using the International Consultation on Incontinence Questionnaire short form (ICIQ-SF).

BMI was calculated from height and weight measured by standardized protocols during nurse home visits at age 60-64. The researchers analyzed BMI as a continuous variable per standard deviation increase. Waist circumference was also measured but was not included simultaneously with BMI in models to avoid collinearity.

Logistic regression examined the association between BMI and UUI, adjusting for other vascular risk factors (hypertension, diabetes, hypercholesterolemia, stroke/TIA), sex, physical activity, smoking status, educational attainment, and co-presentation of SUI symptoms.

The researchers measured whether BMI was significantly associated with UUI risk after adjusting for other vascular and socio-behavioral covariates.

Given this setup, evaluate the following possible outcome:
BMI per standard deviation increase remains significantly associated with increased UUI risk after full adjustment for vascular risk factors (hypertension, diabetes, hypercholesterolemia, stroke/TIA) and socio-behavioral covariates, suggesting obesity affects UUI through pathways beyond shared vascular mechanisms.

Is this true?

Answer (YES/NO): YES